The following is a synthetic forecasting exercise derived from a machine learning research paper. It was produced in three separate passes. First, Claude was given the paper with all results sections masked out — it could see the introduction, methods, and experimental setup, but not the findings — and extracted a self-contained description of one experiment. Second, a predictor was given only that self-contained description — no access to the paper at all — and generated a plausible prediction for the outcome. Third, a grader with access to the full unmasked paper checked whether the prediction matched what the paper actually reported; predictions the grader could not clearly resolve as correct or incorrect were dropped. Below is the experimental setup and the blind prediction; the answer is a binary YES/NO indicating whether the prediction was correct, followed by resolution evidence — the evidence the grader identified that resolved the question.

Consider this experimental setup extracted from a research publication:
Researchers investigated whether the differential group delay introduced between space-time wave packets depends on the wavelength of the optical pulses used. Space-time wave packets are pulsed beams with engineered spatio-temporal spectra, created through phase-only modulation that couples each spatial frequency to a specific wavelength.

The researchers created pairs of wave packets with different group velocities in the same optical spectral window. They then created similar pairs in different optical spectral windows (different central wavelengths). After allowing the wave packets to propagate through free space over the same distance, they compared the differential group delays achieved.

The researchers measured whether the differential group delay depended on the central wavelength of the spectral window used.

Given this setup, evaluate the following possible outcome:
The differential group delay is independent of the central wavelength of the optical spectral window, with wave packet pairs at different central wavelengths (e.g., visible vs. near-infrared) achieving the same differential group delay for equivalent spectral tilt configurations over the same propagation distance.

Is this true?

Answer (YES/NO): YES